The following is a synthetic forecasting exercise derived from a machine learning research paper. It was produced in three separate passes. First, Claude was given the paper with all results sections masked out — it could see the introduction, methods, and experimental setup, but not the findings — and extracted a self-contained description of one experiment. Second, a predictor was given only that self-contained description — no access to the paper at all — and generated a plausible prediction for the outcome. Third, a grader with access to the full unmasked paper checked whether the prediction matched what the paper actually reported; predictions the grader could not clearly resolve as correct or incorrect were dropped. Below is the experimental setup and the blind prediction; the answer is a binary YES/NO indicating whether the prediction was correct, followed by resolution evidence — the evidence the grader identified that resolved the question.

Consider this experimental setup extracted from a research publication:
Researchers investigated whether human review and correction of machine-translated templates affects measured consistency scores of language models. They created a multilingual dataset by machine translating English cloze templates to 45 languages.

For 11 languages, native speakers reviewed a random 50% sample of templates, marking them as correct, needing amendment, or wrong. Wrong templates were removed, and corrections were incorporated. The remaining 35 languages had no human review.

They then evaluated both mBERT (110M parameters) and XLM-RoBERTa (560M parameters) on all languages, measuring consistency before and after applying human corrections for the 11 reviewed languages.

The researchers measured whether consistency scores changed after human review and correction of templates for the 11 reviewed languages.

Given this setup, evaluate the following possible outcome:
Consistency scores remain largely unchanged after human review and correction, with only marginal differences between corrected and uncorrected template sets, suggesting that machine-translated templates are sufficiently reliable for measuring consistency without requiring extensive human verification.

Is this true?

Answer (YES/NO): YES